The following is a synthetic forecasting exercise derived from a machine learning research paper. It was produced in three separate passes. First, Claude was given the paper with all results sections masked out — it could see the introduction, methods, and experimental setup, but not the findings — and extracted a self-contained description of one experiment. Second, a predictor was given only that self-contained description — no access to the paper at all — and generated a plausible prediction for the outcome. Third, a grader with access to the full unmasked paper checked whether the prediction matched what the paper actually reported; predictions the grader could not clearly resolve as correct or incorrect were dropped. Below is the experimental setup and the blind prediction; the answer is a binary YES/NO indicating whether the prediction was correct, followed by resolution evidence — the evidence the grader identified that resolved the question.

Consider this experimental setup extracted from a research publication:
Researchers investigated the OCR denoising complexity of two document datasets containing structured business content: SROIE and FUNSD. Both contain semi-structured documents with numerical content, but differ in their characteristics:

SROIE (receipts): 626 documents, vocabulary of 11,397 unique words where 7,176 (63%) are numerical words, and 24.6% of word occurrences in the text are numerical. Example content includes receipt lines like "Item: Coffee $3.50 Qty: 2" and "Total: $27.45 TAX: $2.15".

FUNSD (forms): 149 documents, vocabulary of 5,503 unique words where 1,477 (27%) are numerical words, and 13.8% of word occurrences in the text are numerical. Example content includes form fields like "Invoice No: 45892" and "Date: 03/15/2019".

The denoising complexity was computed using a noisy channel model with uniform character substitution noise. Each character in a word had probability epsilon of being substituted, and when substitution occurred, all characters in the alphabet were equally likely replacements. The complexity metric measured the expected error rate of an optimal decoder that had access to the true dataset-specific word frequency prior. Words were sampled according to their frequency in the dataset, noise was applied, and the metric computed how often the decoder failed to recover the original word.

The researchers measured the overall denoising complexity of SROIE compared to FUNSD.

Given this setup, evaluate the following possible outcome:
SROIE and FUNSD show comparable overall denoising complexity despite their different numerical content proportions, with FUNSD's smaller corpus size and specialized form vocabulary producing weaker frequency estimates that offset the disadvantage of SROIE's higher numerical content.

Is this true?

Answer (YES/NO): NO